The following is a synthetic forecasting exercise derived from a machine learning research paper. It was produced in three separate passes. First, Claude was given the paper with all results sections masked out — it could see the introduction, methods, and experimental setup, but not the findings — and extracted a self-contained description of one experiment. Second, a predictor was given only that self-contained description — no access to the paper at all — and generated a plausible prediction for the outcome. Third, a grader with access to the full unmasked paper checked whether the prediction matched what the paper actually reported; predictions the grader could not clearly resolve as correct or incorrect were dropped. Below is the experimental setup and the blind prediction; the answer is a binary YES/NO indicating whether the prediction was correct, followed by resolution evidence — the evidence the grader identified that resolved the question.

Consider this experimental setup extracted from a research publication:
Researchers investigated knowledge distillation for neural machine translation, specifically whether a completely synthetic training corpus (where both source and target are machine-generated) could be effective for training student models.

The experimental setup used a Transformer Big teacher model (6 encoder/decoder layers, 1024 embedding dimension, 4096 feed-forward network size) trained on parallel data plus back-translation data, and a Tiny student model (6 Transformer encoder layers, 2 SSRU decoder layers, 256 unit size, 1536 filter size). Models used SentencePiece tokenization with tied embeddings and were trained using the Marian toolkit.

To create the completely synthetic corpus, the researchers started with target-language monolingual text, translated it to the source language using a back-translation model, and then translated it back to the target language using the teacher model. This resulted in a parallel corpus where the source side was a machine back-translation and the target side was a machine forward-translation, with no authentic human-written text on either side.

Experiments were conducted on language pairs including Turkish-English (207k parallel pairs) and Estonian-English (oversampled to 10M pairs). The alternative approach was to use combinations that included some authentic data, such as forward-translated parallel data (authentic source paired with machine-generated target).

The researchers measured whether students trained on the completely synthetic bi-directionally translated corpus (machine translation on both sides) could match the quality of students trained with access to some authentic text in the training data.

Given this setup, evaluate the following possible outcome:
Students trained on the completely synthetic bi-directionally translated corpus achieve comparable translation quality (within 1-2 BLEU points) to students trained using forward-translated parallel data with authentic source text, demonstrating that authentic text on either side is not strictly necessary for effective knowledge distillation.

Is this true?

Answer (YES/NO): YES